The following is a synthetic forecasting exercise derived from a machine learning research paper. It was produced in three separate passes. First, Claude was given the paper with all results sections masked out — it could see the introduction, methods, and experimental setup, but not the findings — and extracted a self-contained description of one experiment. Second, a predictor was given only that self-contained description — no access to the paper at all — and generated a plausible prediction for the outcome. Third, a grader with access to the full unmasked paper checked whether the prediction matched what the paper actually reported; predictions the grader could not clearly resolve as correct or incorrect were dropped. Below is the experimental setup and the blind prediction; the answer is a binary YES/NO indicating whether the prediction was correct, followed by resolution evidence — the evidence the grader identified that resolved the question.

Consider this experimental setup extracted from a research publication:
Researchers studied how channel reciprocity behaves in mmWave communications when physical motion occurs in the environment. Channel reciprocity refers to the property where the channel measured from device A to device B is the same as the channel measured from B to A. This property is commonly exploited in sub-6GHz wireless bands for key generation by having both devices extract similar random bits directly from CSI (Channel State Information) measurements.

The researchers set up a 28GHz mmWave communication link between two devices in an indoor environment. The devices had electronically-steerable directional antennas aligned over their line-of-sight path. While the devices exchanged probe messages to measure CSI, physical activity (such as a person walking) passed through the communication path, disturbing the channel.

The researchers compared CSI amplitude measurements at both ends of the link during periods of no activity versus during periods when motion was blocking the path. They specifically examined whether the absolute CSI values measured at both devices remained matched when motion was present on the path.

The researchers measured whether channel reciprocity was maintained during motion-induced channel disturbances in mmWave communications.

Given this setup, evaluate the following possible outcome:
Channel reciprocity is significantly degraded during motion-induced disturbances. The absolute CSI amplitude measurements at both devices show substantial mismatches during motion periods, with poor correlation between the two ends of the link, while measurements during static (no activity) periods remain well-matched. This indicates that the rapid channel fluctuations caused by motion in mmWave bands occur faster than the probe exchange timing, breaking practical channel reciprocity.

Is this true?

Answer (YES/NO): YES